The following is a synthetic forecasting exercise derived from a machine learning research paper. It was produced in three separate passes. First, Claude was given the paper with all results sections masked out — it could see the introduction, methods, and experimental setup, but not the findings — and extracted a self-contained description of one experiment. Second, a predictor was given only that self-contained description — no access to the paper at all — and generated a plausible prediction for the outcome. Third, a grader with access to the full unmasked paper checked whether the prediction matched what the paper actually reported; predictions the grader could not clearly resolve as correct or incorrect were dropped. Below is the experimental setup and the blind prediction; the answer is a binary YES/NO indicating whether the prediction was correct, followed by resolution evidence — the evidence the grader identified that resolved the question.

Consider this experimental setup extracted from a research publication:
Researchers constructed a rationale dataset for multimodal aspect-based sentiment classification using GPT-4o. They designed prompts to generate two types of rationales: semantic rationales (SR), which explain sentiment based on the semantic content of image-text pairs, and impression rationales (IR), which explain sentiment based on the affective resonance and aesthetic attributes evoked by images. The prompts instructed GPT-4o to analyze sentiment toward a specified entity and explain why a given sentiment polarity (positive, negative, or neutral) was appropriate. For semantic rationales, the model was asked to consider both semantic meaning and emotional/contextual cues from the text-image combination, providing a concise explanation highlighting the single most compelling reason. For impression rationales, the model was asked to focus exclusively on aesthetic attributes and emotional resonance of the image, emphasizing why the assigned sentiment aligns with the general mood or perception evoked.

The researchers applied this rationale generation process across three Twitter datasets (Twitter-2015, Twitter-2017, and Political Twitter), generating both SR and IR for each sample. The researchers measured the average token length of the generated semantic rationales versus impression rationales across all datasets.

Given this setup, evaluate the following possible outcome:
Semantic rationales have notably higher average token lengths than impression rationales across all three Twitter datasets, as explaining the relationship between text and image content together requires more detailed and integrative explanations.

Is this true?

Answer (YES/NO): NO